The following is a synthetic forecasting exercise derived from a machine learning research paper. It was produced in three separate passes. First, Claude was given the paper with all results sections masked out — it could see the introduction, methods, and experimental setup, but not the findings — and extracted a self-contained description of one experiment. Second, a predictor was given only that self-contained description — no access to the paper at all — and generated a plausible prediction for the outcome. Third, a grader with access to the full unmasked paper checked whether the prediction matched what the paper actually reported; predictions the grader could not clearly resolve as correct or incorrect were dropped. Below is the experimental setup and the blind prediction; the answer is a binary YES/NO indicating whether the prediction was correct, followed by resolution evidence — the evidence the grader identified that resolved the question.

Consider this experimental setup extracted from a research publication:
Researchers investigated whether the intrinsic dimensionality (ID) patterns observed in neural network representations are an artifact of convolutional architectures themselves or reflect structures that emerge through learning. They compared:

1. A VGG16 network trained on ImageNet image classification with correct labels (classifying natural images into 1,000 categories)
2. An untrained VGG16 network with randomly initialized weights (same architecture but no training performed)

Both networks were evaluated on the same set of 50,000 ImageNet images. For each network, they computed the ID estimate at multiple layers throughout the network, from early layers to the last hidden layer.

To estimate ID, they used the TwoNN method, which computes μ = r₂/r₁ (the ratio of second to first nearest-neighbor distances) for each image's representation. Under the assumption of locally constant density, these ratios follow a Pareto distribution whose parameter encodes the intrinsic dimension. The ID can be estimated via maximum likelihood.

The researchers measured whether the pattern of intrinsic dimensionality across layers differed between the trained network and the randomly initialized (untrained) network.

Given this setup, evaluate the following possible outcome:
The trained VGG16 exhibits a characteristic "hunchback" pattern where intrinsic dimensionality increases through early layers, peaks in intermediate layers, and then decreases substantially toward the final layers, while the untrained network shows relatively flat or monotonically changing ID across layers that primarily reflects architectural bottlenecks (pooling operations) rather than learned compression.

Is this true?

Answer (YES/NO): YES